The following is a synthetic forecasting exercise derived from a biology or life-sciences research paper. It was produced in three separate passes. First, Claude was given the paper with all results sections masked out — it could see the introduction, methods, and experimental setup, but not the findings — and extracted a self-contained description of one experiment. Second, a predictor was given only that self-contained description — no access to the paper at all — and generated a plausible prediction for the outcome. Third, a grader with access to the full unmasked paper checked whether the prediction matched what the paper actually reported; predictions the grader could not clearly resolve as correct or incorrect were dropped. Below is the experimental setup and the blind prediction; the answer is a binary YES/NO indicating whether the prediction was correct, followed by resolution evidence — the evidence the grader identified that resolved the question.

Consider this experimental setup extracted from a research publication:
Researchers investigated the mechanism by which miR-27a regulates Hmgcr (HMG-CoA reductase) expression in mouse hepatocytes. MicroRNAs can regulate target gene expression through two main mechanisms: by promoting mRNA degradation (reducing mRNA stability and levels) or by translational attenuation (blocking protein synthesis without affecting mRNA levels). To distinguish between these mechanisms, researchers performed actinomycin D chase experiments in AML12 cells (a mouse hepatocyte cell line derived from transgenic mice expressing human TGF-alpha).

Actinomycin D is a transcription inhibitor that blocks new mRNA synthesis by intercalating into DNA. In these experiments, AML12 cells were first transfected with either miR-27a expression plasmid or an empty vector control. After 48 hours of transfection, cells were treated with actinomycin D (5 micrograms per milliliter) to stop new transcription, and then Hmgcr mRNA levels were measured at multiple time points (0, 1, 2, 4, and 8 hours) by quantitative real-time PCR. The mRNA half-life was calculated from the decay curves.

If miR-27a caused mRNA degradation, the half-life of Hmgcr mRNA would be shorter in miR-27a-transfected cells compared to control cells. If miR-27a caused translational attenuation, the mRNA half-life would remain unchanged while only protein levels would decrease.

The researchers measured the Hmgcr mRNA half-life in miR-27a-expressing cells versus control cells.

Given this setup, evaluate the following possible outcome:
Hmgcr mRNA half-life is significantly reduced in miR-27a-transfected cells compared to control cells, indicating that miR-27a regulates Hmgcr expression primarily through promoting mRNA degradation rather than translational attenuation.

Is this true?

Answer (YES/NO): NO